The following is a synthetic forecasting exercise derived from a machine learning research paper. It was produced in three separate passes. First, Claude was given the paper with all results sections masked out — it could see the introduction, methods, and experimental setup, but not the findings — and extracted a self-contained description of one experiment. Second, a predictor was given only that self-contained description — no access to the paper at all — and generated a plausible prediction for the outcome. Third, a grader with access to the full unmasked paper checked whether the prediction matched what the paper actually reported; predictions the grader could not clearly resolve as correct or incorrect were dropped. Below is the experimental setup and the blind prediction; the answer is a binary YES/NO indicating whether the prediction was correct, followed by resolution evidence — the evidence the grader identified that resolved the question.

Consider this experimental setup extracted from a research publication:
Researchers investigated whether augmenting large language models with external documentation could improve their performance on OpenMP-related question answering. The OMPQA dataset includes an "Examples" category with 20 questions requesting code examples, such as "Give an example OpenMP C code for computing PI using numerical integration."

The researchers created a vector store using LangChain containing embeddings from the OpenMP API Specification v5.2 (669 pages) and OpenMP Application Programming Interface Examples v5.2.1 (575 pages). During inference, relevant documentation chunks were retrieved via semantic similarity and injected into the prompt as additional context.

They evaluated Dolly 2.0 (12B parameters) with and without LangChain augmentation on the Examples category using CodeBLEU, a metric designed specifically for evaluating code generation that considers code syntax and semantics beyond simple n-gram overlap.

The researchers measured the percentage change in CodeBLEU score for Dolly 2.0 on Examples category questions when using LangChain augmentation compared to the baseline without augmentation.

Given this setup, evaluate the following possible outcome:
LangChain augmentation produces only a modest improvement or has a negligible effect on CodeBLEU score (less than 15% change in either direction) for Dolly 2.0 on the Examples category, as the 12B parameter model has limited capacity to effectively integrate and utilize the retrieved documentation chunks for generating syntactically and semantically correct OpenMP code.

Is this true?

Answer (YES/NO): YES